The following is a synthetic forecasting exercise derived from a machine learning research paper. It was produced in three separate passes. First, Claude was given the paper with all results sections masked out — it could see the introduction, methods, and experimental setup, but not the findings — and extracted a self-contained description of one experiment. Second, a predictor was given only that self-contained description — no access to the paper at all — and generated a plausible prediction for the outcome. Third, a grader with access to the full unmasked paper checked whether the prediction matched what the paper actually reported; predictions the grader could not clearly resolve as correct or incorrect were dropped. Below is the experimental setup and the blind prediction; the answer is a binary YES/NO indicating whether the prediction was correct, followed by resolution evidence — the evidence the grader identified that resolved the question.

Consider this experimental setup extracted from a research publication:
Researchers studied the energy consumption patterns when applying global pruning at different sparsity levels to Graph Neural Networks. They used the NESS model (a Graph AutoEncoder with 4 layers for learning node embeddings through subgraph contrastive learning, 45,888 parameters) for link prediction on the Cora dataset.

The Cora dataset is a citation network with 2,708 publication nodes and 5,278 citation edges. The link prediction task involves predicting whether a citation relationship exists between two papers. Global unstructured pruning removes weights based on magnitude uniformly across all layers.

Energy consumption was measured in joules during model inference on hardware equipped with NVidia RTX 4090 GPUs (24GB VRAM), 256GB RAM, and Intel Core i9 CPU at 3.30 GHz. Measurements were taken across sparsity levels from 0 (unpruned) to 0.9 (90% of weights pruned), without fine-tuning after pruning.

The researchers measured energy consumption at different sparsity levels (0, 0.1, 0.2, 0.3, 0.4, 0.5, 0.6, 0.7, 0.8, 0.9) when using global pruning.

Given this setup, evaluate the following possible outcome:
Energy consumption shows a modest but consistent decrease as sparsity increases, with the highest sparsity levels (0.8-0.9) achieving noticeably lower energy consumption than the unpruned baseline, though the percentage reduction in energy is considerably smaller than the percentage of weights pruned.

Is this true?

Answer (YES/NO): NO